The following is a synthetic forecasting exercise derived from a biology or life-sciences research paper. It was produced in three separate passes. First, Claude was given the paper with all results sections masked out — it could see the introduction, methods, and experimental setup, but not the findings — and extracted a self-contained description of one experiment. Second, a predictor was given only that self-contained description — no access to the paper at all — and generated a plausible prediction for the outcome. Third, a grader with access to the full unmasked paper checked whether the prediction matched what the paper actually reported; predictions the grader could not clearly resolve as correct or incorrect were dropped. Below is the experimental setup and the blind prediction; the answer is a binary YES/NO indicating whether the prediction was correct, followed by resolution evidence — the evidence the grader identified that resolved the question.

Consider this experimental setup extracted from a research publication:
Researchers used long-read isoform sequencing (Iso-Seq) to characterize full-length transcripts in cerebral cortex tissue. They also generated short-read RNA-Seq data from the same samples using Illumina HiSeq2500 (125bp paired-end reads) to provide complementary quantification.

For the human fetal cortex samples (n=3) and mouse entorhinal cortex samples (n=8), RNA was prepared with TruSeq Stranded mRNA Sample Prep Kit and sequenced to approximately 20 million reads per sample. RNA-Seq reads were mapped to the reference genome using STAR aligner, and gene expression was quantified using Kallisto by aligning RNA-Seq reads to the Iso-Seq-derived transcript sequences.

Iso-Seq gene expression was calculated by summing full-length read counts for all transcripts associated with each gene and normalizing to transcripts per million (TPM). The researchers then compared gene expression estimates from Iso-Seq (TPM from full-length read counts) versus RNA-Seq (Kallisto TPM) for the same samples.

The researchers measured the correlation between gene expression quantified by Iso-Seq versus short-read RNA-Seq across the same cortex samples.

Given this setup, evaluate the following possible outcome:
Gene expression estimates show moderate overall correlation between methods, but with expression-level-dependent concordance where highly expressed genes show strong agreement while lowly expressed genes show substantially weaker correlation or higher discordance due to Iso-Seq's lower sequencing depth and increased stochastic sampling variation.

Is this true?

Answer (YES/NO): NO